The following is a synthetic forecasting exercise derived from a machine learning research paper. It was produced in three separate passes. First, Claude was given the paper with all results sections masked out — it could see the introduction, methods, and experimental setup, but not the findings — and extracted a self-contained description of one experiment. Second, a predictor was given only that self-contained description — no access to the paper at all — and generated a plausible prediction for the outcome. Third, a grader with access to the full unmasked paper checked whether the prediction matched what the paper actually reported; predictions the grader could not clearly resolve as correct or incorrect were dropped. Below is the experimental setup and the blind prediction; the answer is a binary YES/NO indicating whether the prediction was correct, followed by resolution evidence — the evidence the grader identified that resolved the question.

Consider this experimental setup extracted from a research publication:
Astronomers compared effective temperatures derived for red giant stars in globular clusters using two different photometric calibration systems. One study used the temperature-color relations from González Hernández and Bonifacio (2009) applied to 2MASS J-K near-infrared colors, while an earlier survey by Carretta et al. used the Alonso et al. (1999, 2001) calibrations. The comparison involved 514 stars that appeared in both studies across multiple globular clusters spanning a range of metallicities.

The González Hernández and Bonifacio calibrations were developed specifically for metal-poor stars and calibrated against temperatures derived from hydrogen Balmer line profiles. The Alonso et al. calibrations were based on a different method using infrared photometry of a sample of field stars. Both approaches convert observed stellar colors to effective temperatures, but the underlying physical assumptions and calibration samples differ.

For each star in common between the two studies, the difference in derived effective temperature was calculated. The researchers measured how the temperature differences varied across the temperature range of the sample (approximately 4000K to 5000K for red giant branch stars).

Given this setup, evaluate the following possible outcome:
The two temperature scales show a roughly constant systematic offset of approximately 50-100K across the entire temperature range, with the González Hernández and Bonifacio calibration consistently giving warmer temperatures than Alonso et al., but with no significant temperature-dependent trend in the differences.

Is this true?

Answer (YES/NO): NO